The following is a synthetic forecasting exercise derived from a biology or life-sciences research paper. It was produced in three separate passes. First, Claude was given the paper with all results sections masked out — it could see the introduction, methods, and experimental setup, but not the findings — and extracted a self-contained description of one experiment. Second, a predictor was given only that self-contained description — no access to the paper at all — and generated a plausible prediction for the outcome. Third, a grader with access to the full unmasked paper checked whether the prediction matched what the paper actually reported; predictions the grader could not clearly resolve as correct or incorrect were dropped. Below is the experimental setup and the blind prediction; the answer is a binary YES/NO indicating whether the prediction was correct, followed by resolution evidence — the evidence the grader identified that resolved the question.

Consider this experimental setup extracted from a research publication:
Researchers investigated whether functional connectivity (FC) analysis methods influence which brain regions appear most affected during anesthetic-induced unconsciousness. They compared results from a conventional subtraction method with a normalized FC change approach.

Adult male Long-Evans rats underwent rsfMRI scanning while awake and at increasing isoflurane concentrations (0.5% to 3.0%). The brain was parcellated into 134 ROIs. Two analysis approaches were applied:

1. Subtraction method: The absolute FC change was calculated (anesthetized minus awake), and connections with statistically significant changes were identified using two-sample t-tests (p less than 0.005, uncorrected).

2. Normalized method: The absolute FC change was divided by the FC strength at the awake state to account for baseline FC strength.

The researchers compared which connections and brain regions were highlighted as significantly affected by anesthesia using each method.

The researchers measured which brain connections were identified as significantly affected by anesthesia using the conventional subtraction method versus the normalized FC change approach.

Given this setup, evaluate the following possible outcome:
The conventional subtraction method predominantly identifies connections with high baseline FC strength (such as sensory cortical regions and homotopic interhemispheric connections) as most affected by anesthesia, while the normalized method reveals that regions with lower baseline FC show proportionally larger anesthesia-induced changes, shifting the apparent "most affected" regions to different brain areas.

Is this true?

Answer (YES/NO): NO